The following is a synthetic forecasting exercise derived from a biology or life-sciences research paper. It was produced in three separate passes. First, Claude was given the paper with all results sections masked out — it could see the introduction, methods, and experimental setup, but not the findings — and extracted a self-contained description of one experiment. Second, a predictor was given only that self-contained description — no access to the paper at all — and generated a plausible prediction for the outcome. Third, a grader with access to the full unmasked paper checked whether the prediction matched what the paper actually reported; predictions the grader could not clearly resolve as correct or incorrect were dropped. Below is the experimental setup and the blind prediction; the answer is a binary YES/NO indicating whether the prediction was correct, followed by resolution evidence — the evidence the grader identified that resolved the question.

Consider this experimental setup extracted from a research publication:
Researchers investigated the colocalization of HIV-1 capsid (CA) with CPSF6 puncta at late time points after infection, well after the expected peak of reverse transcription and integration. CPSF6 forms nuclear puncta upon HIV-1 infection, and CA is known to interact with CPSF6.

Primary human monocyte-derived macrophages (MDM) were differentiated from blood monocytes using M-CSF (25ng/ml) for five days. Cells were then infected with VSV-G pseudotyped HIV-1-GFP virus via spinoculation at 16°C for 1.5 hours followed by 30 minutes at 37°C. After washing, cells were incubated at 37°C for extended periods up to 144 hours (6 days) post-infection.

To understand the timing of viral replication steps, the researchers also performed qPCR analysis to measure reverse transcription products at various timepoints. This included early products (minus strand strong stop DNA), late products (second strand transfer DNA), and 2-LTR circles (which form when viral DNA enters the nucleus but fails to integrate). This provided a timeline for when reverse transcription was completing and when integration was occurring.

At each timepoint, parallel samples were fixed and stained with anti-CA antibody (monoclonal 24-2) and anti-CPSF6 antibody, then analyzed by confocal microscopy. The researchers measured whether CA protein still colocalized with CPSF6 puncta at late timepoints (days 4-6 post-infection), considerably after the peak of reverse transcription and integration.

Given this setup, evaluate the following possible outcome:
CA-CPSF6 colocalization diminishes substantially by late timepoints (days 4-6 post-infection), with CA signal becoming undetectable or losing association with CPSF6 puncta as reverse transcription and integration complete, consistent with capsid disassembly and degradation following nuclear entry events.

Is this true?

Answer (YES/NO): NO